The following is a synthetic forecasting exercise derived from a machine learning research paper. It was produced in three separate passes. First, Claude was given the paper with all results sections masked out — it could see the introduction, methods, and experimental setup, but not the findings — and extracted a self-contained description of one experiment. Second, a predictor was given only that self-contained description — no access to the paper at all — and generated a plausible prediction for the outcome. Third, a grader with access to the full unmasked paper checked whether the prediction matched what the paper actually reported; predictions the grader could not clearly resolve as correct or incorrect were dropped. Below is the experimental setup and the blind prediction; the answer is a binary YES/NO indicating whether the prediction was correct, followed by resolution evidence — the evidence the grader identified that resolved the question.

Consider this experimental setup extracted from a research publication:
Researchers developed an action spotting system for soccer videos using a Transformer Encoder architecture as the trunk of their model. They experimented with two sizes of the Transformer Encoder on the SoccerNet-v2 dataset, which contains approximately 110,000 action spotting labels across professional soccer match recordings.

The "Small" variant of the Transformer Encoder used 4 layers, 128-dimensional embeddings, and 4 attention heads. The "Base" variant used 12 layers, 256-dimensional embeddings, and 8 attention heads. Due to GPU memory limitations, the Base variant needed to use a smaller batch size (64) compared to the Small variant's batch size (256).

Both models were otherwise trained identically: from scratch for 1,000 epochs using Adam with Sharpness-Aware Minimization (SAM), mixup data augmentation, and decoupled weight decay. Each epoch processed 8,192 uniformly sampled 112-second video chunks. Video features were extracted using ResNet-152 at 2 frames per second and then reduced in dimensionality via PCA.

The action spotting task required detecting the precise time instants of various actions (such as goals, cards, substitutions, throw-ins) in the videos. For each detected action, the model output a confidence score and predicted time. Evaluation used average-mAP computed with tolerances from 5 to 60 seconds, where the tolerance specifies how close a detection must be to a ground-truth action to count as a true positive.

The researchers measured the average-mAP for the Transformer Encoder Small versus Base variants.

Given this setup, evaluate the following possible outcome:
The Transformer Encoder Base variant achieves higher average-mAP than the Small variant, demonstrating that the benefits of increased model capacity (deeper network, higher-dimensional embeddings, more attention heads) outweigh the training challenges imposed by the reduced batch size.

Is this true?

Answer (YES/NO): YES